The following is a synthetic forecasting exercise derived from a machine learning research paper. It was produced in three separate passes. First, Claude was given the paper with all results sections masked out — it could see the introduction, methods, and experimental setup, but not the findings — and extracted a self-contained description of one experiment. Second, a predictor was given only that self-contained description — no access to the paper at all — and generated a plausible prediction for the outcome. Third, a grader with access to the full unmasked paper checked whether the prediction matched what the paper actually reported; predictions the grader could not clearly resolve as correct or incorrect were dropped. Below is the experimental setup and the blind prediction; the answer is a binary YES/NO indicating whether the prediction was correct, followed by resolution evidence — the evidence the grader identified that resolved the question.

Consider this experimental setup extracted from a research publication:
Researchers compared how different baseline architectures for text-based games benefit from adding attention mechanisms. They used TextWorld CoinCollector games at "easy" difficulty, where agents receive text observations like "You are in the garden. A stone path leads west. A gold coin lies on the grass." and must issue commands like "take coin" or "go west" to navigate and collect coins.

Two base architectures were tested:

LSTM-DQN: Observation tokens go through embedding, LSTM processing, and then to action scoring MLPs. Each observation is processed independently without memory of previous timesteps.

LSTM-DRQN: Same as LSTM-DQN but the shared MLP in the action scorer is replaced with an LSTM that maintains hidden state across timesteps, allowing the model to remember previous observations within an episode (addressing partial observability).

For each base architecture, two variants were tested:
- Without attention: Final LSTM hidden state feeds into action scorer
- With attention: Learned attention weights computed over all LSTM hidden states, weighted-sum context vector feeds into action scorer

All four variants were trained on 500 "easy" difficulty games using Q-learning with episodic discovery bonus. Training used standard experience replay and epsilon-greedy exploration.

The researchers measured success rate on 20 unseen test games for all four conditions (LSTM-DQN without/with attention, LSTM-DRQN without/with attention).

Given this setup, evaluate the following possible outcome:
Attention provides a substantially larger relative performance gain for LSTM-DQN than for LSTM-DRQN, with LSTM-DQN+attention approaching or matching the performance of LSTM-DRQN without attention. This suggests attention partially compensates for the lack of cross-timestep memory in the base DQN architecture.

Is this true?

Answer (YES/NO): NO